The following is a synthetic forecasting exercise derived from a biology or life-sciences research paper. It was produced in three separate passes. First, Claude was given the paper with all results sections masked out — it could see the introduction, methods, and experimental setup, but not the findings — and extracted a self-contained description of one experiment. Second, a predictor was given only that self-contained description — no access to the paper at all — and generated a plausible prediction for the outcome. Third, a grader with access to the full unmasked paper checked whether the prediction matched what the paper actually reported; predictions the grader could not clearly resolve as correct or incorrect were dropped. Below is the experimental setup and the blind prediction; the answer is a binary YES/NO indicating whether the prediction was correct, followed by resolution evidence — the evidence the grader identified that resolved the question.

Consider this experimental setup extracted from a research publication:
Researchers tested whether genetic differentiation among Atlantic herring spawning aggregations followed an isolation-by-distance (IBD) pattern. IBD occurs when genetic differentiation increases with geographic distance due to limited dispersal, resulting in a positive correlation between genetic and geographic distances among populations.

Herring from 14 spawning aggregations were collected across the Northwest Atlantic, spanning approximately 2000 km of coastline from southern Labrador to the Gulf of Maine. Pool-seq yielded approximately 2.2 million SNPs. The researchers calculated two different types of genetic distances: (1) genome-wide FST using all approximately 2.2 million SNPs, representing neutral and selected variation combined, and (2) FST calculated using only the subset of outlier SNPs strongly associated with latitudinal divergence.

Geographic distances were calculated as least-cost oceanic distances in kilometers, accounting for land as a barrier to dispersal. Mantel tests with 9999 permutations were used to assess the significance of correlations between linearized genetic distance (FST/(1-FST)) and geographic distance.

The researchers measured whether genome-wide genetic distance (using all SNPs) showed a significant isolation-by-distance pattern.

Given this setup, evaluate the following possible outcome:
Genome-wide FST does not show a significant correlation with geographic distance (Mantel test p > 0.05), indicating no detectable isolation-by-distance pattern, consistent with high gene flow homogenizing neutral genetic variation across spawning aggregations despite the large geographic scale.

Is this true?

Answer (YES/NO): NO